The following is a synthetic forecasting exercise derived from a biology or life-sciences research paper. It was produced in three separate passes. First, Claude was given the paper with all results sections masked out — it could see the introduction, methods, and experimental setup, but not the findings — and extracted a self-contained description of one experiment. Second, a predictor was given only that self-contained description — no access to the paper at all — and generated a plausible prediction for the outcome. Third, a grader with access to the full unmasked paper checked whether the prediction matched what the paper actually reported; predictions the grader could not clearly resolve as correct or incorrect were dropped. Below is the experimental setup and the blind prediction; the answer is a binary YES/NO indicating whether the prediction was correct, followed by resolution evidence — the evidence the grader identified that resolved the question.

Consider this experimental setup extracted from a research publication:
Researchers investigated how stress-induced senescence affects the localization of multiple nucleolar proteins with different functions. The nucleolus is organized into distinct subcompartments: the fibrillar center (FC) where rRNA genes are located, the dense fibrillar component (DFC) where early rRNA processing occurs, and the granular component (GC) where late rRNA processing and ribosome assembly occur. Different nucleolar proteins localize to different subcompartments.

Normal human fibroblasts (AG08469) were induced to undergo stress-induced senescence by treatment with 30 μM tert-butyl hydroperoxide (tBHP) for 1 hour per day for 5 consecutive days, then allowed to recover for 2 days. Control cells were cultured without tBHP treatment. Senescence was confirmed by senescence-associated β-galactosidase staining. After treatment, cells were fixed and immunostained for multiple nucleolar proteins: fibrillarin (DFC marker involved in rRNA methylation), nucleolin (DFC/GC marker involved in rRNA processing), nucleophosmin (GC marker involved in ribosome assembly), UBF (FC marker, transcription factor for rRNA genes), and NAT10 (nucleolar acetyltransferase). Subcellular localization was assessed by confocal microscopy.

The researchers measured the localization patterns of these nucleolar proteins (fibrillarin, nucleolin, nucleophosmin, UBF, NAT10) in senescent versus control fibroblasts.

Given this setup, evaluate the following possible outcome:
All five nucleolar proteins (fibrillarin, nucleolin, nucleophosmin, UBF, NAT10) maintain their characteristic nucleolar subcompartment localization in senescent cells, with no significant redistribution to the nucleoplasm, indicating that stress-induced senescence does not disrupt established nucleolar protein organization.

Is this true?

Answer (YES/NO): NO